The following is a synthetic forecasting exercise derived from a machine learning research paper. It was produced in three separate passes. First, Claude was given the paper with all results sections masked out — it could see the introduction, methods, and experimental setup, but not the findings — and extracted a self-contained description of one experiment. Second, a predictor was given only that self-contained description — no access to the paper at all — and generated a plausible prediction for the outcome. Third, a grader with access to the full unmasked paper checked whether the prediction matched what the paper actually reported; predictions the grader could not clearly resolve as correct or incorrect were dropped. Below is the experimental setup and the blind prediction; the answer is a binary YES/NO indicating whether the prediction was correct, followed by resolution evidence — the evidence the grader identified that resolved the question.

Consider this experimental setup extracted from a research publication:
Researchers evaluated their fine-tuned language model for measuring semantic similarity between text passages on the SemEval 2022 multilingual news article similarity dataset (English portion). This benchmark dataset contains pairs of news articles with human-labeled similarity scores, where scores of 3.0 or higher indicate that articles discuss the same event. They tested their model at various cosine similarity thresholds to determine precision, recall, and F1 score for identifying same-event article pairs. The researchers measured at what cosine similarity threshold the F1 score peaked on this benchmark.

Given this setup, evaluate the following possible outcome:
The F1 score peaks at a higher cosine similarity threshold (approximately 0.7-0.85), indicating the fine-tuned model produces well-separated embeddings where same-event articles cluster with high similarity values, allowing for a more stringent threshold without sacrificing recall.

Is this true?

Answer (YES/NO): NO